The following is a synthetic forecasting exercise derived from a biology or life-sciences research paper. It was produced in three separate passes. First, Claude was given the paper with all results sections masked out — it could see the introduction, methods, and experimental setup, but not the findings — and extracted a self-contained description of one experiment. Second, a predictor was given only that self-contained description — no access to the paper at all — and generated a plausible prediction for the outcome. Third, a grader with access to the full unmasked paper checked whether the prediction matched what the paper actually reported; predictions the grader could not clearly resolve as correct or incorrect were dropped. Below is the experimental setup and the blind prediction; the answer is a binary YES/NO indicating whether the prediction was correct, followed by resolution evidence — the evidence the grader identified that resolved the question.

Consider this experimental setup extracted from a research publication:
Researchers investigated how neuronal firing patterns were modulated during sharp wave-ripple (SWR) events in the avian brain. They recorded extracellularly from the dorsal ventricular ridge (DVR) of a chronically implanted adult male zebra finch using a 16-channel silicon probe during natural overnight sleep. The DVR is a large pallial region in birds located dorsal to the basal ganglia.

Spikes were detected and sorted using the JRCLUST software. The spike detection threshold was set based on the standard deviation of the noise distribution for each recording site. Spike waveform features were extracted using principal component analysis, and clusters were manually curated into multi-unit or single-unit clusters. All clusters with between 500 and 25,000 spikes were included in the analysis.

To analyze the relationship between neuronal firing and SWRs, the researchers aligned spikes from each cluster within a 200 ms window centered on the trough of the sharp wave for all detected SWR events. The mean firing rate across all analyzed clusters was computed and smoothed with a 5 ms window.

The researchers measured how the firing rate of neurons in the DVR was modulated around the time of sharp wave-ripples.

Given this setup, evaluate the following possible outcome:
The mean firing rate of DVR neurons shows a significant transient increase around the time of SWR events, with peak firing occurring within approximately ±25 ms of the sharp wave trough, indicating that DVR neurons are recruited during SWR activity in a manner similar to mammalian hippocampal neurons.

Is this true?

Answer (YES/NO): YES